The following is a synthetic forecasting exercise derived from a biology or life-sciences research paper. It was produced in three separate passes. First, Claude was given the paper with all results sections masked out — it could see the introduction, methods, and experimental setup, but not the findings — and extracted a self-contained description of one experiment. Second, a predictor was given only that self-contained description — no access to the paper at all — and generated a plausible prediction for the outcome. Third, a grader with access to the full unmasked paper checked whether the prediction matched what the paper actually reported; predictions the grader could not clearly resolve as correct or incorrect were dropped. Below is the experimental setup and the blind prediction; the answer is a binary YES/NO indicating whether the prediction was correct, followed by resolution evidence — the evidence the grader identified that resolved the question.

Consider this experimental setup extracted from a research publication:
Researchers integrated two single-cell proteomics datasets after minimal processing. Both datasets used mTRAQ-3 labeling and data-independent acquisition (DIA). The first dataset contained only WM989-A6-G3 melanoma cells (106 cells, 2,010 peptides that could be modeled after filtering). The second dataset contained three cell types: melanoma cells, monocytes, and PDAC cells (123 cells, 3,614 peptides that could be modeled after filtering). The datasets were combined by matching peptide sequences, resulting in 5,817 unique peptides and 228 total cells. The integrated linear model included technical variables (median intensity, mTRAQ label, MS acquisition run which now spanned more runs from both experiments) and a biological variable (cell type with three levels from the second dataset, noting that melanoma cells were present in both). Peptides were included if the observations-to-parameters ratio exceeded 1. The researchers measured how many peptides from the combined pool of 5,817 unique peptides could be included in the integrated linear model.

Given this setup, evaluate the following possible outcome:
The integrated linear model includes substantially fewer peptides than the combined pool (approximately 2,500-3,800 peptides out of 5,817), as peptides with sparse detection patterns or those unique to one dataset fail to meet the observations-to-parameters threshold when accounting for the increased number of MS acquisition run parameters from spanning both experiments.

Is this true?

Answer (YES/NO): NO